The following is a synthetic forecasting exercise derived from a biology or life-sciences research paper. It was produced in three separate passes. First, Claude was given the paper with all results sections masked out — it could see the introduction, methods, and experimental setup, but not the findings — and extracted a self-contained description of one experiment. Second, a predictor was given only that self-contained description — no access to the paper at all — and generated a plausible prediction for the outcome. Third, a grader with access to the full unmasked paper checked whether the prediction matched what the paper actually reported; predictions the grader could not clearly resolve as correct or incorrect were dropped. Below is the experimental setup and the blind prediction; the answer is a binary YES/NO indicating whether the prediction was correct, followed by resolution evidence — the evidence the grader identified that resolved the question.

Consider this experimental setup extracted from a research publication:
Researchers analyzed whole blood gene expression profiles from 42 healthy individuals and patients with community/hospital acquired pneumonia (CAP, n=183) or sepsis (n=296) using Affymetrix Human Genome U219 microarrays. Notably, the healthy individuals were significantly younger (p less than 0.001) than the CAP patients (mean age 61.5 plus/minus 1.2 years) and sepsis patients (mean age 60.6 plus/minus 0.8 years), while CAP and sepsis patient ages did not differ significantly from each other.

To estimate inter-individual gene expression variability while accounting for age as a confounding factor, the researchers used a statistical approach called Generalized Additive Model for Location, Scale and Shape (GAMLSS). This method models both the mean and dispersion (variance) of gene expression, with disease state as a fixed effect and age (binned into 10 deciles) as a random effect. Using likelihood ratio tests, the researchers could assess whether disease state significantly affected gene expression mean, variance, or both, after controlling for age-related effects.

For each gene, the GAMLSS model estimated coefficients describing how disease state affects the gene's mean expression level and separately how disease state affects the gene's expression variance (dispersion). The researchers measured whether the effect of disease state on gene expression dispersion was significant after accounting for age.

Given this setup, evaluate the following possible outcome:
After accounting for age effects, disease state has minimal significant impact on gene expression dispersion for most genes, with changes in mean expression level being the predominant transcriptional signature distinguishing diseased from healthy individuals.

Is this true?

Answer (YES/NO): NO